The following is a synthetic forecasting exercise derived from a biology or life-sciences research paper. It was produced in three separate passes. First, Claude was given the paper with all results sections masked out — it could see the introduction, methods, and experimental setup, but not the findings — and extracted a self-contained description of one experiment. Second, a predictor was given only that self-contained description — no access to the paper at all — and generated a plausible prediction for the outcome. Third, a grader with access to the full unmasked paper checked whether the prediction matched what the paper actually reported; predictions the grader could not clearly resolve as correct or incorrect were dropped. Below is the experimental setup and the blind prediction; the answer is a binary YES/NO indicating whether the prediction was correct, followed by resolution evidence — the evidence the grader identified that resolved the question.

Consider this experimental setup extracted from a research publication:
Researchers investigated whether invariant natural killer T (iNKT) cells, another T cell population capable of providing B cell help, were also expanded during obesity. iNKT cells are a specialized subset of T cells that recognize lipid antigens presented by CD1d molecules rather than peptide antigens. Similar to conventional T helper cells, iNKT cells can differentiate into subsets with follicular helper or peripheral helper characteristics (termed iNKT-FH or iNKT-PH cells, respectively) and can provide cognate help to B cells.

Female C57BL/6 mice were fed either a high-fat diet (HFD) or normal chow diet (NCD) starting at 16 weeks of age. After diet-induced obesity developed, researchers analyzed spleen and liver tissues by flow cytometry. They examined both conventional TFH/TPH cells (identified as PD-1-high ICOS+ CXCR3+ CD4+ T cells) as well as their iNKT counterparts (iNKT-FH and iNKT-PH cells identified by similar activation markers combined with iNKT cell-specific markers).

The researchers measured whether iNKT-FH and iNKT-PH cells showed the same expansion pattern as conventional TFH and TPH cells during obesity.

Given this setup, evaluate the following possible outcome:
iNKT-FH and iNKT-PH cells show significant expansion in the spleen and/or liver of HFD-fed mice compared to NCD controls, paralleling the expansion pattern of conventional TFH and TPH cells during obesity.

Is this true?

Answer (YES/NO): NO